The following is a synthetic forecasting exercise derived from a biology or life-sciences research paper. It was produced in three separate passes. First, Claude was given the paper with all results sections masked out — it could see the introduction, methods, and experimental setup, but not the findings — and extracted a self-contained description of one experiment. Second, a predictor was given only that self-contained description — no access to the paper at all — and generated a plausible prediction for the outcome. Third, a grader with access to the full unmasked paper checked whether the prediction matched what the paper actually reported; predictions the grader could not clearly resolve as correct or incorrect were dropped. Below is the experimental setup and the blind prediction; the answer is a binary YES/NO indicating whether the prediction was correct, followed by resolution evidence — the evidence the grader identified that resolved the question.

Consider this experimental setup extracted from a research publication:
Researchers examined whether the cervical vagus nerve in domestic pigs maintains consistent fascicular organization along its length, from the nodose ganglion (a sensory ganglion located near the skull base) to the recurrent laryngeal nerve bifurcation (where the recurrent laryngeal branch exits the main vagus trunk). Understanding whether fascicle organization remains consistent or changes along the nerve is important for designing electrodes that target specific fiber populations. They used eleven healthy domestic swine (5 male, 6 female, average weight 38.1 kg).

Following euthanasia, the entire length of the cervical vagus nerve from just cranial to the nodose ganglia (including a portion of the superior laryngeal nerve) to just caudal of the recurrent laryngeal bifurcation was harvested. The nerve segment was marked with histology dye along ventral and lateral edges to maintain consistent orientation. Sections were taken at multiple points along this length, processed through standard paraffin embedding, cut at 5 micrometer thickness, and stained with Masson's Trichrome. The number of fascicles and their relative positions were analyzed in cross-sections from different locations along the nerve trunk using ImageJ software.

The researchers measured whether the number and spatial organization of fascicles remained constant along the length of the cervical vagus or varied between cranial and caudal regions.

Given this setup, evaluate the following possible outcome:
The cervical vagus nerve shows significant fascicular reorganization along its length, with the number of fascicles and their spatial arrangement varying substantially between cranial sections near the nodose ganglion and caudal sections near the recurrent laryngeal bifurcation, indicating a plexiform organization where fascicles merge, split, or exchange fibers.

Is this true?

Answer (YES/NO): NO